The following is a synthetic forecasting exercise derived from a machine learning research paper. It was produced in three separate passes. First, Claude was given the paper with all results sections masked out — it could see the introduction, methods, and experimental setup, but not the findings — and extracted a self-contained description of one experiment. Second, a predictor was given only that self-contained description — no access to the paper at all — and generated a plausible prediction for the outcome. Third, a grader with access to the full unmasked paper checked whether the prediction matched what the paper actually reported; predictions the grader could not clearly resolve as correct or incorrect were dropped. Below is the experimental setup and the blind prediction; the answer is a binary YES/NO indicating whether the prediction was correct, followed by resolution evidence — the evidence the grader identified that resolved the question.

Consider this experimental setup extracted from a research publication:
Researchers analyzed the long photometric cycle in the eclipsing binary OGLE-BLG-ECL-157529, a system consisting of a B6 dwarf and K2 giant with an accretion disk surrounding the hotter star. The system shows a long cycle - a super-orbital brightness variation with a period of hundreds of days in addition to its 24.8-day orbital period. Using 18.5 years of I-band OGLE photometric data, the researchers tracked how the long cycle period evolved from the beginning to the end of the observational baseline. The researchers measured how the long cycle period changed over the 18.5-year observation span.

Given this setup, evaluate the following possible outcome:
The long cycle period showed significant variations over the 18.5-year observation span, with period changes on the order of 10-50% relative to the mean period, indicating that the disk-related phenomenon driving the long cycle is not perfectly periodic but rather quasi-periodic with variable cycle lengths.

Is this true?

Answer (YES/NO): YES